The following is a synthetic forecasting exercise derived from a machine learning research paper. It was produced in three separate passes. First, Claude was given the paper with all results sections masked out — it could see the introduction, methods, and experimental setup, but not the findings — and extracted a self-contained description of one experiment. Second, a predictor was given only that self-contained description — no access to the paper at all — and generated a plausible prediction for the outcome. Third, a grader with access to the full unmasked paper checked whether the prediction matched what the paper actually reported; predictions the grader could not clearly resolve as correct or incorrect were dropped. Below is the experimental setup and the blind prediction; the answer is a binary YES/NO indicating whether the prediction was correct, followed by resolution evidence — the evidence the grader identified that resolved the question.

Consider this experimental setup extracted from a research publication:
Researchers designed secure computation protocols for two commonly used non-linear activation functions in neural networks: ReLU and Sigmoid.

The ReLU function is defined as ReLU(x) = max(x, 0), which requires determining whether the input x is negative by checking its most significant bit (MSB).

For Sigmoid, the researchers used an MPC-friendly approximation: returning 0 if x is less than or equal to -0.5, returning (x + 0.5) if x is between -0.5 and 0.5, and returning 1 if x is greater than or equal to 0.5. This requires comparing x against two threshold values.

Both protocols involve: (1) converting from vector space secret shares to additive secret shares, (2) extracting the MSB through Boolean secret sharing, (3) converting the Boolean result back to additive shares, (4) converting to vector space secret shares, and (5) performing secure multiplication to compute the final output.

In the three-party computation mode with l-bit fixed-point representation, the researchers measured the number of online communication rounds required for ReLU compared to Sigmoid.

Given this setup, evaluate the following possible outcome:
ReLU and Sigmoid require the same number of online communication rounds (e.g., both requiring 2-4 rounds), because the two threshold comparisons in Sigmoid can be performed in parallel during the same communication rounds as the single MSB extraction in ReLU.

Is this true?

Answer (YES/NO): NO